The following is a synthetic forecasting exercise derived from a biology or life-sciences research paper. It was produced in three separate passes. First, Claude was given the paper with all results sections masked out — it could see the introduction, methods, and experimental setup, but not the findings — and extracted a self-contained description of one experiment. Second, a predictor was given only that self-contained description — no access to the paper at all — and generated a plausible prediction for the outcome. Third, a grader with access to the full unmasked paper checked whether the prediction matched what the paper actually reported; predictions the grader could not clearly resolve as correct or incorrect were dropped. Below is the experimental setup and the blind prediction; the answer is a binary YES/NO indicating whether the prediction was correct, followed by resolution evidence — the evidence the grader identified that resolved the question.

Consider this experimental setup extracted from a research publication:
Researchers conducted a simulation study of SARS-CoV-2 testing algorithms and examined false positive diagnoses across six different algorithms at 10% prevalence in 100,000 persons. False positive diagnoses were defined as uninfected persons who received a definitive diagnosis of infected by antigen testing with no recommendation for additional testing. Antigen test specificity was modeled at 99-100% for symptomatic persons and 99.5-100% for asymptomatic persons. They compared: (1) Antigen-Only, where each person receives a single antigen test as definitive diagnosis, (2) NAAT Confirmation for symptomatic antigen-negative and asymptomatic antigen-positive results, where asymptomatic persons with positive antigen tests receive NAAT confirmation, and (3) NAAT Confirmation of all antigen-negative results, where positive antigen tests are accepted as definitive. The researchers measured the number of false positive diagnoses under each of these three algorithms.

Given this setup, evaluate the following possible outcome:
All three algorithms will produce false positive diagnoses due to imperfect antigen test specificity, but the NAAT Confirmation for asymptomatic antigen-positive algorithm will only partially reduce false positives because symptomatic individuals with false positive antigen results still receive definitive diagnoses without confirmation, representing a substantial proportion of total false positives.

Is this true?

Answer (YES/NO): NO